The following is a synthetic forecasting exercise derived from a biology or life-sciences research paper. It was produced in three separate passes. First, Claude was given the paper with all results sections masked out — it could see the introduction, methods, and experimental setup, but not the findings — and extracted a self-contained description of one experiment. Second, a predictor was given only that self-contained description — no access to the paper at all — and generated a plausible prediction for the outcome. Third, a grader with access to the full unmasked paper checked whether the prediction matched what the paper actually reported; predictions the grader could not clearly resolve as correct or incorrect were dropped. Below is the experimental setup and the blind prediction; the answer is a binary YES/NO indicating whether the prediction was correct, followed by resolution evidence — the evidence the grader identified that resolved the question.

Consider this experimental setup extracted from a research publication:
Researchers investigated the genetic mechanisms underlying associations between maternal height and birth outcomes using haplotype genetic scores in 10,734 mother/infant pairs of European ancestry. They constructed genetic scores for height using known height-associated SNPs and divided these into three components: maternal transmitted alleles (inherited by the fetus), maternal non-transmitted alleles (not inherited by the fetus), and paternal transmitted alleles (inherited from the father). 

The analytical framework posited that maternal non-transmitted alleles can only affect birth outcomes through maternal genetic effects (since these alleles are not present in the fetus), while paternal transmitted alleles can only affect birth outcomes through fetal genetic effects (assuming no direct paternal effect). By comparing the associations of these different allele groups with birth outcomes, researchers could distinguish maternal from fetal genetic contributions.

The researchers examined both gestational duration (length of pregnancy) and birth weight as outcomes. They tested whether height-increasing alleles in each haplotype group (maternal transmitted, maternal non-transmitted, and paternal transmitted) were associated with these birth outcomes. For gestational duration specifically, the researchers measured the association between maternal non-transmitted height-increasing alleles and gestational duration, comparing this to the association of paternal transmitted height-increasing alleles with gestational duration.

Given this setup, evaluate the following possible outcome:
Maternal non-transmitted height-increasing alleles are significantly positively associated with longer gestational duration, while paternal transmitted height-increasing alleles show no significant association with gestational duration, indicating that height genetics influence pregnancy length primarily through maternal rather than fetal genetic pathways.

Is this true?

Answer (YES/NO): NO